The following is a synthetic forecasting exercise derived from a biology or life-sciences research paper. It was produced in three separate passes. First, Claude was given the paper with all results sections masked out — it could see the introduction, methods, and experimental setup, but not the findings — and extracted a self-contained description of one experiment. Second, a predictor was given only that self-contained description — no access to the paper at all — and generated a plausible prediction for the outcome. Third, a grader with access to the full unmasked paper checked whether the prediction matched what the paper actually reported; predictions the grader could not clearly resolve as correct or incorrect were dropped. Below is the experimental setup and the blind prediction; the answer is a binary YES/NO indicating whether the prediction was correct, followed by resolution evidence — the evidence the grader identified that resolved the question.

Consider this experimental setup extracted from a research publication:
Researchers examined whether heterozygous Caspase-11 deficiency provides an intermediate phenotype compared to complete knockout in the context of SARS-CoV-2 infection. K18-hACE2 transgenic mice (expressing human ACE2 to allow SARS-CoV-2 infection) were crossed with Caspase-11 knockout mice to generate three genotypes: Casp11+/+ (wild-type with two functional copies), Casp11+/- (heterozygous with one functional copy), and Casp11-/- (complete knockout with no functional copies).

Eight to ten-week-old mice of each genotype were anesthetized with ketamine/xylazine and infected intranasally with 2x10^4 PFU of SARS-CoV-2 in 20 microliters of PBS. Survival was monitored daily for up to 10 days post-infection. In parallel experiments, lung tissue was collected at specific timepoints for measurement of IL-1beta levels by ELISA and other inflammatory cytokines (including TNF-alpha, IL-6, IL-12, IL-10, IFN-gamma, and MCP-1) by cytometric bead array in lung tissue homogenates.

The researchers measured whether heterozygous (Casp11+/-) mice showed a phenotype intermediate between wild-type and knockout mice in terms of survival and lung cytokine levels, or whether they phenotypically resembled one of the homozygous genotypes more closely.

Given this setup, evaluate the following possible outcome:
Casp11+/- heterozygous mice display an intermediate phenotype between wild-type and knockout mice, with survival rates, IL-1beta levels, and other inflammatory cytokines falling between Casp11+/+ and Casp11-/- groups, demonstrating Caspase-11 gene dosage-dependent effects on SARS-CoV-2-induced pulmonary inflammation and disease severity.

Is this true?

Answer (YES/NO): NO